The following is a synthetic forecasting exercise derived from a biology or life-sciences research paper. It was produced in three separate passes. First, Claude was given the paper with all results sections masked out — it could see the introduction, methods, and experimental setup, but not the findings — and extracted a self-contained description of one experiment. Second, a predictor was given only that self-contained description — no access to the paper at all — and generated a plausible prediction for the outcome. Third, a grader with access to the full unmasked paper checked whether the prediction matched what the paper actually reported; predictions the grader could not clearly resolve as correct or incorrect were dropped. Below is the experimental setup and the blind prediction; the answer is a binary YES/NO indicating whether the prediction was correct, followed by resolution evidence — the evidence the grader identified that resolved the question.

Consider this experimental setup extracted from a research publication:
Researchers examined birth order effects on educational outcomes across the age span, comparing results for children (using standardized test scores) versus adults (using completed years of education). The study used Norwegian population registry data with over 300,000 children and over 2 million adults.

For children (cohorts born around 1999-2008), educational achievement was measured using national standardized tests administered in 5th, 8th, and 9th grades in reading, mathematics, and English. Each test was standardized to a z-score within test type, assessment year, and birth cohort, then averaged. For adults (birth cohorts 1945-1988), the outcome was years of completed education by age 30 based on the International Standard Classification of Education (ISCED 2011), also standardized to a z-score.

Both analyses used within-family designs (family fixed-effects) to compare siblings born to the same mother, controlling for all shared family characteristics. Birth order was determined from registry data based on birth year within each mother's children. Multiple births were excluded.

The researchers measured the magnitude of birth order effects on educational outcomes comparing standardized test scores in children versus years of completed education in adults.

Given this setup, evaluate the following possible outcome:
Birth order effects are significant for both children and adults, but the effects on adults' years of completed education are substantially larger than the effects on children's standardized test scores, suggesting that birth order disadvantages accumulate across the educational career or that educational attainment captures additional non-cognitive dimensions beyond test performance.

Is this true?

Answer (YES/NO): NO